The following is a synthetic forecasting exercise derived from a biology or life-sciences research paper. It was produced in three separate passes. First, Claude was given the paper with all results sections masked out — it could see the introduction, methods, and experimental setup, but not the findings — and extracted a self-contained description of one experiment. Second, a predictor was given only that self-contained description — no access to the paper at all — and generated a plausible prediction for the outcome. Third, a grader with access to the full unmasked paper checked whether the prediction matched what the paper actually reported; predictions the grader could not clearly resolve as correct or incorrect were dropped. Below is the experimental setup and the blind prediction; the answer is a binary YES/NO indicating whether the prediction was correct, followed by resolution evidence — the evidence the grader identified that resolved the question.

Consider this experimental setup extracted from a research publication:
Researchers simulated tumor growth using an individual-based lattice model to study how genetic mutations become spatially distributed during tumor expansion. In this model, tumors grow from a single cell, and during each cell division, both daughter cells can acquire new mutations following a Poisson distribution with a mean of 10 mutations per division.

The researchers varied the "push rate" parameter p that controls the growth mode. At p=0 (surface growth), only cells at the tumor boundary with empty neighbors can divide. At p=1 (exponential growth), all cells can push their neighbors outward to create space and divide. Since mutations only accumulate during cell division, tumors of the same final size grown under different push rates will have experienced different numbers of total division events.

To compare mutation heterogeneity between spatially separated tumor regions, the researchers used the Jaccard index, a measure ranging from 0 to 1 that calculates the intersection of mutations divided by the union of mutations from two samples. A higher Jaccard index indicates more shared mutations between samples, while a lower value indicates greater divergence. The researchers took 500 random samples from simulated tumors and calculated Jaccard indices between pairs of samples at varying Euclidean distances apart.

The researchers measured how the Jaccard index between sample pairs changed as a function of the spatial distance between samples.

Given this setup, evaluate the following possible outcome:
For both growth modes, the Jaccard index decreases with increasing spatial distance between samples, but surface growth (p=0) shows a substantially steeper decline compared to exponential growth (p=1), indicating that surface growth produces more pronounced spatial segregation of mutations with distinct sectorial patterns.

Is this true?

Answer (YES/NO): YES